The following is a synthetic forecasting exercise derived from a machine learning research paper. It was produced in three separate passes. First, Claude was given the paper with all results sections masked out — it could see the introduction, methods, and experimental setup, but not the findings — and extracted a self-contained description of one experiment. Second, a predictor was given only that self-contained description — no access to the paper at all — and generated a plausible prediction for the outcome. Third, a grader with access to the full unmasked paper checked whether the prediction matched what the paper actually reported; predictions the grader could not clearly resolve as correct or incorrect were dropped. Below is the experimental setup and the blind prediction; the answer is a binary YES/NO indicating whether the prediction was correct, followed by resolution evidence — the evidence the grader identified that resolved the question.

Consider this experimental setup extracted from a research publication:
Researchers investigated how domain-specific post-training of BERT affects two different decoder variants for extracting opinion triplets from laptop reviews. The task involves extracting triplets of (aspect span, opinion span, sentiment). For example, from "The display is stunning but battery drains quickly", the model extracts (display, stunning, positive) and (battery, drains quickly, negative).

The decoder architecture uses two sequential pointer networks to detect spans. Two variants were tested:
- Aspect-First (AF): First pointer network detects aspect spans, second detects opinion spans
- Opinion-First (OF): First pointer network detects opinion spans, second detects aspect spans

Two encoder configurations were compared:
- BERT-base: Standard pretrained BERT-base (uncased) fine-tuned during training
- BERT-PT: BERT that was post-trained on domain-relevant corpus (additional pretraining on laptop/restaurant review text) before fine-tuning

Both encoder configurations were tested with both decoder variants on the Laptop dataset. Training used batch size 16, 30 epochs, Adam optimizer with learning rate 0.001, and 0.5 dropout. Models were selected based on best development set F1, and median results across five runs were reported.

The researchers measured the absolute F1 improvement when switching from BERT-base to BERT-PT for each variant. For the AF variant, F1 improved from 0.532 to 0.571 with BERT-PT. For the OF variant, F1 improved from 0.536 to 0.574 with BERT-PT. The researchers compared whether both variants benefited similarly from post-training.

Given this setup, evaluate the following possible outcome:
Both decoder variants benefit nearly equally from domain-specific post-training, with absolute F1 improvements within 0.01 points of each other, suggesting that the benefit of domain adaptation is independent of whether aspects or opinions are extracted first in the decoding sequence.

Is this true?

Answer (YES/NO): YES